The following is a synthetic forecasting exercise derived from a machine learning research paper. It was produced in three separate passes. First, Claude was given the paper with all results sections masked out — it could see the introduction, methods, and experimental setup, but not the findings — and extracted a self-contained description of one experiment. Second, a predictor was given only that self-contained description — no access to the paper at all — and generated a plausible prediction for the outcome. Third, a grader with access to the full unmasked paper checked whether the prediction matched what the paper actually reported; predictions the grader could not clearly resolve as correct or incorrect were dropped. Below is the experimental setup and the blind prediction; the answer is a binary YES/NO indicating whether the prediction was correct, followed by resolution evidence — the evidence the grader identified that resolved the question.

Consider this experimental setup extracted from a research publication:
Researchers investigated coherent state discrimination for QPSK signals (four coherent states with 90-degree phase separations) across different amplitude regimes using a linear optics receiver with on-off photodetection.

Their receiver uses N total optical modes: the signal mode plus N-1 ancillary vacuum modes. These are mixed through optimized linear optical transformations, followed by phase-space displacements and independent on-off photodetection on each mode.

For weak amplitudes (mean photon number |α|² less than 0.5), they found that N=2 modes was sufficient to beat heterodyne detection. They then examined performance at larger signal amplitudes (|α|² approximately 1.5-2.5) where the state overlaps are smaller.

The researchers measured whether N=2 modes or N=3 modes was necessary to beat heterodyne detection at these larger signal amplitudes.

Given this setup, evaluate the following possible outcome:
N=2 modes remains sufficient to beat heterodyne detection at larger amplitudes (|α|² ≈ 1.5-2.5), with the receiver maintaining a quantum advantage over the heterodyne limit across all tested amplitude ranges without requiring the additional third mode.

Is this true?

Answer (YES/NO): NO